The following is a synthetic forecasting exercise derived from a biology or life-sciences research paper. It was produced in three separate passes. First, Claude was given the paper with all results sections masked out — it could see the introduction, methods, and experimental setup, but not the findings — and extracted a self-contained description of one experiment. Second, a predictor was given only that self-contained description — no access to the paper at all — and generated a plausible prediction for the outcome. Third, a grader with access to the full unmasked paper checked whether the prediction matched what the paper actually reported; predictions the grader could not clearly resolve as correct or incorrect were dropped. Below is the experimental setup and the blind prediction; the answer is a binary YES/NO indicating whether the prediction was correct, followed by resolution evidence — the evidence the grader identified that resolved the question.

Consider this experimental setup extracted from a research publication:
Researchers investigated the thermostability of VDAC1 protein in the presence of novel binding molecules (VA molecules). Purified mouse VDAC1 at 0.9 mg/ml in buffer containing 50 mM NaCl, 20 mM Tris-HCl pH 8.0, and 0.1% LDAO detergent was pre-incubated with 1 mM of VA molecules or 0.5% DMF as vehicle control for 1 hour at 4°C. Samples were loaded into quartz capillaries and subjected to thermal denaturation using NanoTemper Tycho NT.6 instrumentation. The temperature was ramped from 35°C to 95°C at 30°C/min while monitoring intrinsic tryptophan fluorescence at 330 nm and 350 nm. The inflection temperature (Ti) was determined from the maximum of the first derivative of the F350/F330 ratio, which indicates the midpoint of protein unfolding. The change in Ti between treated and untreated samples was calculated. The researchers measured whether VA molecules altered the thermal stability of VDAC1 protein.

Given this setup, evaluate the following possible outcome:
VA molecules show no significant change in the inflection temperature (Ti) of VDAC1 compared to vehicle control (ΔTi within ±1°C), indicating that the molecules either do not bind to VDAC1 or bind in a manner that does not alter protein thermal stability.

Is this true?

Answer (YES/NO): NO